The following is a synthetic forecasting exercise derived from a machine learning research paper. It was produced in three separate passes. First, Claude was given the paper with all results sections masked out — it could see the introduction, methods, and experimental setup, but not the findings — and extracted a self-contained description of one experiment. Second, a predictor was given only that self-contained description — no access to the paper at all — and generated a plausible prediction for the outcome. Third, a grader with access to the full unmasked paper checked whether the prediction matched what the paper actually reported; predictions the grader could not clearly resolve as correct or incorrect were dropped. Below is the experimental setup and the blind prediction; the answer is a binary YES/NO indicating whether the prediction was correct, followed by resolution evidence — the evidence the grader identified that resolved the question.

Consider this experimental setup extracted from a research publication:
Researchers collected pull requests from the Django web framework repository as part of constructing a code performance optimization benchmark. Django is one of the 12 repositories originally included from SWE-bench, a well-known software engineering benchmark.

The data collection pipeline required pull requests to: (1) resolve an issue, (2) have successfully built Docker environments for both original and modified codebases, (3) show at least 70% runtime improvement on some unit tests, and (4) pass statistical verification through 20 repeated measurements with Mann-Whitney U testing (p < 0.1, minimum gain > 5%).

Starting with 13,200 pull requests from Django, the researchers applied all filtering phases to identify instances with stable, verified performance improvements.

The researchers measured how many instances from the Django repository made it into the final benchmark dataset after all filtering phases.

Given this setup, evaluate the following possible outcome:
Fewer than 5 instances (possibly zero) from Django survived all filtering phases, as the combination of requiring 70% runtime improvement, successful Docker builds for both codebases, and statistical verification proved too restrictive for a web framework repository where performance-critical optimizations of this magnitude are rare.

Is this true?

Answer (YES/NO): YES